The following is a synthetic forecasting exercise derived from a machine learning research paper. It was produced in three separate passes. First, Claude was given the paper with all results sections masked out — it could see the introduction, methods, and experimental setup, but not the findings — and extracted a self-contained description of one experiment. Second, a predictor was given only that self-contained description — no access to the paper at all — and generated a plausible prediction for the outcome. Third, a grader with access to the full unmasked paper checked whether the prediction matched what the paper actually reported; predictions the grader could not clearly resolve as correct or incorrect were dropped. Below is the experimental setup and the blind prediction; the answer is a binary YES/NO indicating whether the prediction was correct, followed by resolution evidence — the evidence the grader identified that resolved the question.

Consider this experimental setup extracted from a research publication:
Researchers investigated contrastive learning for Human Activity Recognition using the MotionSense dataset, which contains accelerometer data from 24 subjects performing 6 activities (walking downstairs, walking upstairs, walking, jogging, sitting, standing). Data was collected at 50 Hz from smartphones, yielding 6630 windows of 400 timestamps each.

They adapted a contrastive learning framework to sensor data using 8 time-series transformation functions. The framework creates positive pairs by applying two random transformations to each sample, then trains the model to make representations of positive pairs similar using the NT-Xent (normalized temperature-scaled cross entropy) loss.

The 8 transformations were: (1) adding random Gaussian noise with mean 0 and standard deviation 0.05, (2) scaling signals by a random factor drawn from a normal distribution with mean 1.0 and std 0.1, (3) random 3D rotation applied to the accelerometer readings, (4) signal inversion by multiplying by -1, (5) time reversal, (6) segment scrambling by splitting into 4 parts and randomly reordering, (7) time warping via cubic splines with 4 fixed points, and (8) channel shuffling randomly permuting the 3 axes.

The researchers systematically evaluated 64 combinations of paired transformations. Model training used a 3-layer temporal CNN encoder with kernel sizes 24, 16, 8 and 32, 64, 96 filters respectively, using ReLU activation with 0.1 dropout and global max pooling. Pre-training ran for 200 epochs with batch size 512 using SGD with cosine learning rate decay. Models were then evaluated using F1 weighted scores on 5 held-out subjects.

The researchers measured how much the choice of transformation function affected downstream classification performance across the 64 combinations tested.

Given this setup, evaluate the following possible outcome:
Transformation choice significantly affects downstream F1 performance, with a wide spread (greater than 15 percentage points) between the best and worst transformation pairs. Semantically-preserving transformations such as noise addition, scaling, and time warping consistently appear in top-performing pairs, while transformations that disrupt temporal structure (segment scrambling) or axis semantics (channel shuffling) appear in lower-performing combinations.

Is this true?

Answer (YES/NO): NO